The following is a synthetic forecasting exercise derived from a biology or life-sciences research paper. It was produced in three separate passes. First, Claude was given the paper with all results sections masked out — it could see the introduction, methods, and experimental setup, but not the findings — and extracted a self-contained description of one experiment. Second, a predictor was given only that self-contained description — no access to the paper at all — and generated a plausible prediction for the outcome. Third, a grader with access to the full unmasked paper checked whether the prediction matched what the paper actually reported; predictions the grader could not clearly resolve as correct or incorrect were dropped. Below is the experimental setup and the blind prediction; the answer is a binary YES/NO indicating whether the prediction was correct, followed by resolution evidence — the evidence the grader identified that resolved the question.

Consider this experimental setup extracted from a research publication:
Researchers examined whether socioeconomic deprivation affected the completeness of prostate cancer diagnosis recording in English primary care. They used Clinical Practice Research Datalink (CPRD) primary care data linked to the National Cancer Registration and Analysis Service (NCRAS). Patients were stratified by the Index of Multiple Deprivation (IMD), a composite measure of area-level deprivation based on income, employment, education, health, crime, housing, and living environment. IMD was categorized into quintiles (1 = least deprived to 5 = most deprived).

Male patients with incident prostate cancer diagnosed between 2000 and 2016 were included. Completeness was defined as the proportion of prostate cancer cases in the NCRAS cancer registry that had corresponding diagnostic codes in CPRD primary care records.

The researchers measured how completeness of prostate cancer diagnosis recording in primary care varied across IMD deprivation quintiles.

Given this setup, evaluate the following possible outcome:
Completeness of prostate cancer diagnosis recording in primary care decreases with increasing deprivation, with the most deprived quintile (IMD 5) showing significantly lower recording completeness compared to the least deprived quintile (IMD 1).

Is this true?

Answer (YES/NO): YES